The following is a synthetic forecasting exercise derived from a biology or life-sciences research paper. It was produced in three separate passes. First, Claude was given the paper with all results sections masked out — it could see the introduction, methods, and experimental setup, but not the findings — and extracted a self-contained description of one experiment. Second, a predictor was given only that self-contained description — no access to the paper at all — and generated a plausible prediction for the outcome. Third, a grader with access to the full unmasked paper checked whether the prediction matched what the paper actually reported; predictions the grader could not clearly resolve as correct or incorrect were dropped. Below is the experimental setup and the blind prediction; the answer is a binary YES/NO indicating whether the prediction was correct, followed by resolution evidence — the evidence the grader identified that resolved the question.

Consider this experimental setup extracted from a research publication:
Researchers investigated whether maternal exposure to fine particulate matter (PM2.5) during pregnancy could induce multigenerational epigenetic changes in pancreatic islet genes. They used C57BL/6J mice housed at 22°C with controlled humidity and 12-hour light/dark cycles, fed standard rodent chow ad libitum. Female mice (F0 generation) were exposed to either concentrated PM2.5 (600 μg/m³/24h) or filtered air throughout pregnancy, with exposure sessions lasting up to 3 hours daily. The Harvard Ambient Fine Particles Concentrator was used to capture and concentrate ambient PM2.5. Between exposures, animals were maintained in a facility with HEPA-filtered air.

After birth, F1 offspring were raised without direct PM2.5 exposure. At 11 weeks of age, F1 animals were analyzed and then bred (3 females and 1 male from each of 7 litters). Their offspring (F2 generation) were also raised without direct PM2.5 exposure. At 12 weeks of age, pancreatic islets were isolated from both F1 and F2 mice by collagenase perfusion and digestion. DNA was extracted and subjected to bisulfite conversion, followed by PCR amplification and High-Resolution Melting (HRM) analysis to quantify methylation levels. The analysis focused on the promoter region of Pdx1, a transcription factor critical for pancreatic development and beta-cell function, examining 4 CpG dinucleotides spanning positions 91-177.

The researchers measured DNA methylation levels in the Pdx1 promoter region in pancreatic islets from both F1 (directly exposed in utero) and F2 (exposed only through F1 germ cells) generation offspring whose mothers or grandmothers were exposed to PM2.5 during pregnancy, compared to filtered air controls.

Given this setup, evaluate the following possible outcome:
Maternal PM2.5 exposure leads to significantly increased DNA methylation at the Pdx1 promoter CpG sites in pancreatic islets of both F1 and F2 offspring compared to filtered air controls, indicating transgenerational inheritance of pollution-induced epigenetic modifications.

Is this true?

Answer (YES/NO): YES